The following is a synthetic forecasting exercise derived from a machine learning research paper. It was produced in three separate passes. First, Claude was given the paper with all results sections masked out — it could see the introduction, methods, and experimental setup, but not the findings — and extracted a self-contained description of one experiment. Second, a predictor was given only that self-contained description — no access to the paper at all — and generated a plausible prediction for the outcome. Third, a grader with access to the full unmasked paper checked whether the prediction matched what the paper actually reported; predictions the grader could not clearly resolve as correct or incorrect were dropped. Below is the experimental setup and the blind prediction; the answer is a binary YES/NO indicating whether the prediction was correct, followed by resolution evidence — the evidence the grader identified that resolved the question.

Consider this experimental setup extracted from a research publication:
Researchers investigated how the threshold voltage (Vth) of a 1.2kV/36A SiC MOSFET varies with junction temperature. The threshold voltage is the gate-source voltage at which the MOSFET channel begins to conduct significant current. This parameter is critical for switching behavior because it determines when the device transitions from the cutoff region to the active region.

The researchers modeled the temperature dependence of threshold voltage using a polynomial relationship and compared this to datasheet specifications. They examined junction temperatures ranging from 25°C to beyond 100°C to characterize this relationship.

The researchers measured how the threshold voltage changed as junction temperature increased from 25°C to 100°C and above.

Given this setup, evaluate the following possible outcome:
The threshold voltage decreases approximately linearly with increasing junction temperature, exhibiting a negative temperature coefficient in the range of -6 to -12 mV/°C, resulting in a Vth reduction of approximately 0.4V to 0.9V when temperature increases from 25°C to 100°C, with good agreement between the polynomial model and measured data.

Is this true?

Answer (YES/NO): NO